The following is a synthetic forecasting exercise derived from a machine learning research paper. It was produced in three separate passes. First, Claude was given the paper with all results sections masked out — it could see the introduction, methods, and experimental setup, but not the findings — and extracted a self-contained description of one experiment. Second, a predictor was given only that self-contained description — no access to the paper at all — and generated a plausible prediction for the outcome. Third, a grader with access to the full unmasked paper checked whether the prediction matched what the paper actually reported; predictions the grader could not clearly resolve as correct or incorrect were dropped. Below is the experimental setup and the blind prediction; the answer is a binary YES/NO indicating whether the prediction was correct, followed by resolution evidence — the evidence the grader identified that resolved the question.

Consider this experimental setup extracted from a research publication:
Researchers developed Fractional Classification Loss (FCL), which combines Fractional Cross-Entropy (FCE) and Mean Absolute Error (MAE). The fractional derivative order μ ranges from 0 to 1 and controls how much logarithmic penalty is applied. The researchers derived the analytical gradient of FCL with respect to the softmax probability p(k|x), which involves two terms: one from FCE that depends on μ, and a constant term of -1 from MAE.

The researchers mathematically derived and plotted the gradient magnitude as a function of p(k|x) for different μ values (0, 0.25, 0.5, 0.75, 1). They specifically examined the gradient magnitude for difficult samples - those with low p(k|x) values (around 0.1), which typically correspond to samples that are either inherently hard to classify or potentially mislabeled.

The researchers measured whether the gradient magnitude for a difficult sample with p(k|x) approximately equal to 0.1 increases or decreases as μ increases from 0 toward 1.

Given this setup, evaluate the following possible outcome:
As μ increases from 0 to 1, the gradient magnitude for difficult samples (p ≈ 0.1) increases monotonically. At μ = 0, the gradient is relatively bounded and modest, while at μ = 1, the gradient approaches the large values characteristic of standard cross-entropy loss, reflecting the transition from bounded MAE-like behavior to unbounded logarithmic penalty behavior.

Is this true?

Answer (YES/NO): NO